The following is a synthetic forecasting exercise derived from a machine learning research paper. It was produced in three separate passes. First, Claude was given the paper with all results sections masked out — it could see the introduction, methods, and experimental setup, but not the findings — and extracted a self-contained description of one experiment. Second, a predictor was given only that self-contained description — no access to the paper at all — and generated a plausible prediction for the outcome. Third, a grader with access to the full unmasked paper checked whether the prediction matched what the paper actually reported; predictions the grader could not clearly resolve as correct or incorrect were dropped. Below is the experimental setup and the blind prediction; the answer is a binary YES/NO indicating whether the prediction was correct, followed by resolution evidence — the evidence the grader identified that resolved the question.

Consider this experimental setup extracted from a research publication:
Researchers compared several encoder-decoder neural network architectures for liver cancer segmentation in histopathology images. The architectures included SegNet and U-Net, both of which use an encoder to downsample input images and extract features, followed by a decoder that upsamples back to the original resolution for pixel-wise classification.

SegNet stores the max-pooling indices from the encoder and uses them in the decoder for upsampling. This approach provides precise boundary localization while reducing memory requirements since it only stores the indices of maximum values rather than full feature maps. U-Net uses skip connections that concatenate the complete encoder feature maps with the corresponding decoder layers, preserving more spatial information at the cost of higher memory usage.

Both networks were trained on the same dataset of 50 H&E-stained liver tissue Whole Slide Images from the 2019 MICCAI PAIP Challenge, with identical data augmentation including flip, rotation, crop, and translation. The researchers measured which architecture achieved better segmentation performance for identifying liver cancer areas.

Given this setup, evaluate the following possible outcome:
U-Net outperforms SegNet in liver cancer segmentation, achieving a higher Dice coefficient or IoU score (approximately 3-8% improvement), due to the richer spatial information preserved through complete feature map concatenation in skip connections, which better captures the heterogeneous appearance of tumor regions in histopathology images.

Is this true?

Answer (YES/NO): NO